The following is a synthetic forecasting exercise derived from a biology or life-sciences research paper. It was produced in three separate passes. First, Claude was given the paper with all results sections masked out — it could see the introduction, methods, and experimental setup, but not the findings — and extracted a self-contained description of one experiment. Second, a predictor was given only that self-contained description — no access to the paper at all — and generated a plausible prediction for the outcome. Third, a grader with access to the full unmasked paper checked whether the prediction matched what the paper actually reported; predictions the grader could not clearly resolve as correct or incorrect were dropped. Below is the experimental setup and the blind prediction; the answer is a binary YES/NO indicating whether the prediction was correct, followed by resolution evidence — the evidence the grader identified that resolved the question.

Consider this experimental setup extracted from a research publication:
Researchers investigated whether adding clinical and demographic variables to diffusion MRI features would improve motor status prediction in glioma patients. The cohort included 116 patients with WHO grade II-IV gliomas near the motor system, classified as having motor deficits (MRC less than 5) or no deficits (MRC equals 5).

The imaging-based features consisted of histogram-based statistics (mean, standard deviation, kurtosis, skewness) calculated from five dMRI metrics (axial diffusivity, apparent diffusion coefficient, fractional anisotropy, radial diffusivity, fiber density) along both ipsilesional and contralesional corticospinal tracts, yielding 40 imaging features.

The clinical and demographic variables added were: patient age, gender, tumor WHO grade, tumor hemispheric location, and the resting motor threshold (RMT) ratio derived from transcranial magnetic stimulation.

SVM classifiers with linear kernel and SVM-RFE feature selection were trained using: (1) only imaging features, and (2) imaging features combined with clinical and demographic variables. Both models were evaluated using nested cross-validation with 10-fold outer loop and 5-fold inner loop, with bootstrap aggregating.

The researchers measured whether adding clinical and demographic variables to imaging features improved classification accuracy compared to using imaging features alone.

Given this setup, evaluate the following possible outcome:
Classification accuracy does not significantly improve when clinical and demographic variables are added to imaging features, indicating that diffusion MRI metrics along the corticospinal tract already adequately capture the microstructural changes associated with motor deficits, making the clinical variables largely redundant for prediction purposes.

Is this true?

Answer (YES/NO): YES